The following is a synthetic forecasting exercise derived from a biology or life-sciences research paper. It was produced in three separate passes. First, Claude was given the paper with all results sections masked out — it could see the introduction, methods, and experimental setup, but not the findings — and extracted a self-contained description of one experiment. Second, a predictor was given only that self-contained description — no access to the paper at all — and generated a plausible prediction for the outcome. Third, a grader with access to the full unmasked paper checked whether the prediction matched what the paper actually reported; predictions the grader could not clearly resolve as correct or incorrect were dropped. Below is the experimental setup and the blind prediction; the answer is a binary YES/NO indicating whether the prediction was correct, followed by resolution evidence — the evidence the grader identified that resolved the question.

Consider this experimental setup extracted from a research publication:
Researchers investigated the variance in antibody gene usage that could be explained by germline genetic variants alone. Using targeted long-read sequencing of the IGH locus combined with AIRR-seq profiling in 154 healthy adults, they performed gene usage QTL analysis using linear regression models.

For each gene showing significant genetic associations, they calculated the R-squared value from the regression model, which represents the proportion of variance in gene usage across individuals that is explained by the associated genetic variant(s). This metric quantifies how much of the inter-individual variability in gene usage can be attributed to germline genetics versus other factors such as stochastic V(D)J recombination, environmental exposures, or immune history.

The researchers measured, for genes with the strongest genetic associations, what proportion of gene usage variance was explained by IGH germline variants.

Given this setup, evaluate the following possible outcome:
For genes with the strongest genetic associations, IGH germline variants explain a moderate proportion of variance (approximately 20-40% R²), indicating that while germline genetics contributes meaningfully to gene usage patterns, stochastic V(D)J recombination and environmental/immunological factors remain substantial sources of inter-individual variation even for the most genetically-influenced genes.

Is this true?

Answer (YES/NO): NO